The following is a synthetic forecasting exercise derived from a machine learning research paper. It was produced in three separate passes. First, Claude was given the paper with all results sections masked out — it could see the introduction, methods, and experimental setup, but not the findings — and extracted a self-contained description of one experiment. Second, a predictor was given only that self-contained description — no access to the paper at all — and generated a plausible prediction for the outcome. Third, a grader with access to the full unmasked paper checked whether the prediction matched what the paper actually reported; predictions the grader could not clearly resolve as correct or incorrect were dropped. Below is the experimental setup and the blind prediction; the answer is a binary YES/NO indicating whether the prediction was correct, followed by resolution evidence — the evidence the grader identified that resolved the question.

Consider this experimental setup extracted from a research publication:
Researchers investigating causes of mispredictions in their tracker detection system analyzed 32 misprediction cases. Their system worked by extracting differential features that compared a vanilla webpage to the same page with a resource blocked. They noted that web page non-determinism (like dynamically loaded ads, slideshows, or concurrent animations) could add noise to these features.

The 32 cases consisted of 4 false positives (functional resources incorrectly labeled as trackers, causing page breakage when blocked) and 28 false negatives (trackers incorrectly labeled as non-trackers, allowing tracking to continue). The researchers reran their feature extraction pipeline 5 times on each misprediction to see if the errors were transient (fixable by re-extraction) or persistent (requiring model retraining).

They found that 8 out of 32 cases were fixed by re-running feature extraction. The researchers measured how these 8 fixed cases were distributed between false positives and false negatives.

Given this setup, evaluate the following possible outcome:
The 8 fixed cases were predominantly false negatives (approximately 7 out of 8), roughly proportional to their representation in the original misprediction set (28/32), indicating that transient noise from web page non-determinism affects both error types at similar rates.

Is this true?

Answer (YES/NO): NO